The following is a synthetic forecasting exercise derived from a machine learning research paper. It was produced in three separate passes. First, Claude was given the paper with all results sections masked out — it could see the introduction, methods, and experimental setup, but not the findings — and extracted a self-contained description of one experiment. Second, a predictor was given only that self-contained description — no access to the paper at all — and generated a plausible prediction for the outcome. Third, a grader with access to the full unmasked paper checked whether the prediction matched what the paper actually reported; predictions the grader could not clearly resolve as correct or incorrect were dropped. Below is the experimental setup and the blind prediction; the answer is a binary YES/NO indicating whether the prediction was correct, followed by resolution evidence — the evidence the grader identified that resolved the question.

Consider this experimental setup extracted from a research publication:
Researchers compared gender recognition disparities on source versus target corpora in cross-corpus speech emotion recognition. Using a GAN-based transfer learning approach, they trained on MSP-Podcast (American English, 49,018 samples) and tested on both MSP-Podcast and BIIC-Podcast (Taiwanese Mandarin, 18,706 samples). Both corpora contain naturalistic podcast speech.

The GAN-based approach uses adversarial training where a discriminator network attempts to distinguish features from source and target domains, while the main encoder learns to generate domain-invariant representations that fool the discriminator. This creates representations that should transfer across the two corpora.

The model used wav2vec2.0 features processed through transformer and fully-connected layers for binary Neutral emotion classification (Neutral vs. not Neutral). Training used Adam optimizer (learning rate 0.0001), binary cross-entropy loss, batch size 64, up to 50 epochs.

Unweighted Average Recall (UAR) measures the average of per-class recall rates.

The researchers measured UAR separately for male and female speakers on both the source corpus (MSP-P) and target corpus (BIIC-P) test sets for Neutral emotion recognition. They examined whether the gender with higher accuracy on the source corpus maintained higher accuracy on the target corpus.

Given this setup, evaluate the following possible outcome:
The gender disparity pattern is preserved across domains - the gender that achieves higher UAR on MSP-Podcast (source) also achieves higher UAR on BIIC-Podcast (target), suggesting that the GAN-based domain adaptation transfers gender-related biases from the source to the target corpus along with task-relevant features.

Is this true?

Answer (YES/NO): NO